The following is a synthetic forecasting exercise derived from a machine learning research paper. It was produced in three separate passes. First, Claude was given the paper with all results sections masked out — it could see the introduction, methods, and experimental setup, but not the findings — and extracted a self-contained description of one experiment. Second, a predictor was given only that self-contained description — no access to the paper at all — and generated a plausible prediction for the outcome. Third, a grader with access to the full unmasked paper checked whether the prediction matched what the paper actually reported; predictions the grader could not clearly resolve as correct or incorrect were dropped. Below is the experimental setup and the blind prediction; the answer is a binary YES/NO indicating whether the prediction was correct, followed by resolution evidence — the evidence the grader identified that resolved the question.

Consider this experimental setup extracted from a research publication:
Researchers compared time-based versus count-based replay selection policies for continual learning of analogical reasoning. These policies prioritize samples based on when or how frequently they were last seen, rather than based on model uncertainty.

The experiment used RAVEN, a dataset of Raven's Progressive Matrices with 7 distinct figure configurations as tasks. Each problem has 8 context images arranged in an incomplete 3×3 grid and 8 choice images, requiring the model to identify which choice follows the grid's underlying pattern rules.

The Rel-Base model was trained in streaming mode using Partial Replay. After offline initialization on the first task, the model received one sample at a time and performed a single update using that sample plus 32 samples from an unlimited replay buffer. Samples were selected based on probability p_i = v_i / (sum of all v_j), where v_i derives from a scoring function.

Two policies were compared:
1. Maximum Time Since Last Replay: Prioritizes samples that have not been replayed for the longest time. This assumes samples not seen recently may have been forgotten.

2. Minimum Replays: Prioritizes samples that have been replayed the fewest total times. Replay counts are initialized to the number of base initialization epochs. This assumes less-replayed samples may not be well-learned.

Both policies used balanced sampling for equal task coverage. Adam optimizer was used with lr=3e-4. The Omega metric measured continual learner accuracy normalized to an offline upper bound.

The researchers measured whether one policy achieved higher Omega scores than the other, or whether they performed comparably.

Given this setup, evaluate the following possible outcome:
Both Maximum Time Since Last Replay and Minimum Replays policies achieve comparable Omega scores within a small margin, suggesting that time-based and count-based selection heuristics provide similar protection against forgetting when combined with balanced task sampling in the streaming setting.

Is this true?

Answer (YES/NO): NO